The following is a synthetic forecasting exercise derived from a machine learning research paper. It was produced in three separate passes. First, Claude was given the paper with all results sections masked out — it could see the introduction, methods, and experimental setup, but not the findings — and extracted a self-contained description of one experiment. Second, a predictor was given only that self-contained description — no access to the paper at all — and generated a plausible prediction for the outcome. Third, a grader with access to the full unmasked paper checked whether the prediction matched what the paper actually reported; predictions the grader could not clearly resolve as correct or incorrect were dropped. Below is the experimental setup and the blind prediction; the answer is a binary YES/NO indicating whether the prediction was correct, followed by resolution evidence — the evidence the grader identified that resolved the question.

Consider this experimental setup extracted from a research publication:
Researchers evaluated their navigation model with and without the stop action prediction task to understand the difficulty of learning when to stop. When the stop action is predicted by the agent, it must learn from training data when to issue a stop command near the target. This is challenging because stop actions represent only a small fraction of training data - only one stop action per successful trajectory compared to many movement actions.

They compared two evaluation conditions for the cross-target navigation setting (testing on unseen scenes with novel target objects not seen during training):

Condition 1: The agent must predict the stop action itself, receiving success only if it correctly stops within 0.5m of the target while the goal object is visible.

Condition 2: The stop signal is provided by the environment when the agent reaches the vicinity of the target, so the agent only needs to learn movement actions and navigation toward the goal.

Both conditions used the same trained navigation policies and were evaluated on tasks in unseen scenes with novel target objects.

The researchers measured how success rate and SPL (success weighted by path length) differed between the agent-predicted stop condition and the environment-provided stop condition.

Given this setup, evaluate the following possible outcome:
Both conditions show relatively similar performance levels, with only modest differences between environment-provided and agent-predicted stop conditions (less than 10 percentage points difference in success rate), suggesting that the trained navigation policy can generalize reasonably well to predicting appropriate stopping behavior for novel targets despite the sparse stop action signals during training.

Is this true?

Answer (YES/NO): NO